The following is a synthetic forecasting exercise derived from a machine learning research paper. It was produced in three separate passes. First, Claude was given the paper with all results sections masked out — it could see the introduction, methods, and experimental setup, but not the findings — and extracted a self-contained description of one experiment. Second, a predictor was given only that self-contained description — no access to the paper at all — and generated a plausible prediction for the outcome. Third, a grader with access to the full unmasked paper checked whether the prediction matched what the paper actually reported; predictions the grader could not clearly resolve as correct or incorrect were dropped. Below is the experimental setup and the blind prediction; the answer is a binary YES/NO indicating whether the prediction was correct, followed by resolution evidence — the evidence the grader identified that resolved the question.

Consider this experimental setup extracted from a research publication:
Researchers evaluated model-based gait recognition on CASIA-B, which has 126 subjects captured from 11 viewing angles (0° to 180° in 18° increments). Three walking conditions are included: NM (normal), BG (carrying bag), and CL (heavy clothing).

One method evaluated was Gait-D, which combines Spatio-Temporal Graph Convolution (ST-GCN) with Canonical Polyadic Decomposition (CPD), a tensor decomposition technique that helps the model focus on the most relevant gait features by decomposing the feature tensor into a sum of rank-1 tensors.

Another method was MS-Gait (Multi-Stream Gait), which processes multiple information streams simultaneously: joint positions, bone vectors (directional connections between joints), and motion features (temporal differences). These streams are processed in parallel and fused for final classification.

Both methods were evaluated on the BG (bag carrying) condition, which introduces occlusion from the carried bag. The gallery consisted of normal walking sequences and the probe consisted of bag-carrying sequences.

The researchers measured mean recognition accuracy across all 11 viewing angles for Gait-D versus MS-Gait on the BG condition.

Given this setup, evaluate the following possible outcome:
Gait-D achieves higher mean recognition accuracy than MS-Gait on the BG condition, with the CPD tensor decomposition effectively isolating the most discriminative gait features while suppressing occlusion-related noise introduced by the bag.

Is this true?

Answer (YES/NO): NO